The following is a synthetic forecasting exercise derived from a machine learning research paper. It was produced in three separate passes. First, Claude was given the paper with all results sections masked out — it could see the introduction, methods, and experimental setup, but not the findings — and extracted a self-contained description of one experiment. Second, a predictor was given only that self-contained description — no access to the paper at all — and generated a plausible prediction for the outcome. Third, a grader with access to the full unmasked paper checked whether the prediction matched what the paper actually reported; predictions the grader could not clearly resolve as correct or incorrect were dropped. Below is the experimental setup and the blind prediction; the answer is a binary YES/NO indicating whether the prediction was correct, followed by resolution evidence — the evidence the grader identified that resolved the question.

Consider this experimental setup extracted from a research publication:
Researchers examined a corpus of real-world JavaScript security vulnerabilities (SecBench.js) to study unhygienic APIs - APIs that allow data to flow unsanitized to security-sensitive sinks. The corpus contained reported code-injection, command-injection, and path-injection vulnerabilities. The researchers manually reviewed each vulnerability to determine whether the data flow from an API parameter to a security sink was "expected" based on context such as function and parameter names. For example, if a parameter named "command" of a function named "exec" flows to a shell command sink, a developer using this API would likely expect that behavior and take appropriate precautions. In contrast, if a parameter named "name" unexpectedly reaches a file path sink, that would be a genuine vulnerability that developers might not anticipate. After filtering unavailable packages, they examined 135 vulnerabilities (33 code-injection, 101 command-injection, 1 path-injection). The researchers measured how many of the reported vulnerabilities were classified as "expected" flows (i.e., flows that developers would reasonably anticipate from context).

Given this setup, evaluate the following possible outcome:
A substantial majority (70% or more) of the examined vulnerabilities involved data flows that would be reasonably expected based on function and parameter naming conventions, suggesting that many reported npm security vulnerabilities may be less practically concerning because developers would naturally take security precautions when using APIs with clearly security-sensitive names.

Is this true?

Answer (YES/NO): NO